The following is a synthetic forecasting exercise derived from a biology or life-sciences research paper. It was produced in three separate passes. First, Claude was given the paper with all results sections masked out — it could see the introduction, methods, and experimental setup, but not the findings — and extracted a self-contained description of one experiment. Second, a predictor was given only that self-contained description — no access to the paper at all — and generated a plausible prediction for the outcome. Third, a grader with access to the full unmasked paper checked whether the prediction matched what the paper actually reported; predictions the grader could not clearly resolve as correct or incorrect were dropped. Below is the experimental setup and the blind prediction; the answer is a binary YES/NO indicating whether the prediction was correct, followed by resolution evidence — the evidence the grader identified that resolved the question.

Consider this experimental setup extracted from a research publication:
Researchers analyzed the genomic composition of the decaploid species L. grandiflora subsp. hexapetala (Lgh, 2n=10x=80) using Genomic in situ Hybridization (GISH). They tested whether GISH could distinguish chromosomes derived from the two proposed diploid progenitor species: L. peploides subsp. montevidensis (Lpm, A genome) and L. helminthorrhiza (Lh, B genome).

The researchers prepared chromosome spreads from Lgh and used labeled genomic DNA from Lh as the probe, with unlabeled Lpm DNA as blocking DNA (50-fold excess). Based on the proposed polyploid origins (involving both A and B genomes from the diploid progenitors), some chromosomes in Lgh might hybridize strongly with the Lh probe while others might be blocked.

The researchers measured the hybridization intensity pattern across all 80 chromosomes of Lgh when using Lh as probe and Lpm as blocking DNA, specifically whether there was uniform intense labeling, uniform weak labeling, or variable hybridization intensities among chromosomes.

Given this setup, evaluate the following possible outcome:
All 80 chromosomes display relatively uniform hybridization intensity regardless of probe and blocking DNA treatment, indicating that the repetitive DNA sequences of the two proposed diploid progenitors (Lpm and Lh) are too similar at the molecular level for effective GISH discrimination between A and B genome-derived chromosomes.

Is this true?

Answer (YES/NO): NO